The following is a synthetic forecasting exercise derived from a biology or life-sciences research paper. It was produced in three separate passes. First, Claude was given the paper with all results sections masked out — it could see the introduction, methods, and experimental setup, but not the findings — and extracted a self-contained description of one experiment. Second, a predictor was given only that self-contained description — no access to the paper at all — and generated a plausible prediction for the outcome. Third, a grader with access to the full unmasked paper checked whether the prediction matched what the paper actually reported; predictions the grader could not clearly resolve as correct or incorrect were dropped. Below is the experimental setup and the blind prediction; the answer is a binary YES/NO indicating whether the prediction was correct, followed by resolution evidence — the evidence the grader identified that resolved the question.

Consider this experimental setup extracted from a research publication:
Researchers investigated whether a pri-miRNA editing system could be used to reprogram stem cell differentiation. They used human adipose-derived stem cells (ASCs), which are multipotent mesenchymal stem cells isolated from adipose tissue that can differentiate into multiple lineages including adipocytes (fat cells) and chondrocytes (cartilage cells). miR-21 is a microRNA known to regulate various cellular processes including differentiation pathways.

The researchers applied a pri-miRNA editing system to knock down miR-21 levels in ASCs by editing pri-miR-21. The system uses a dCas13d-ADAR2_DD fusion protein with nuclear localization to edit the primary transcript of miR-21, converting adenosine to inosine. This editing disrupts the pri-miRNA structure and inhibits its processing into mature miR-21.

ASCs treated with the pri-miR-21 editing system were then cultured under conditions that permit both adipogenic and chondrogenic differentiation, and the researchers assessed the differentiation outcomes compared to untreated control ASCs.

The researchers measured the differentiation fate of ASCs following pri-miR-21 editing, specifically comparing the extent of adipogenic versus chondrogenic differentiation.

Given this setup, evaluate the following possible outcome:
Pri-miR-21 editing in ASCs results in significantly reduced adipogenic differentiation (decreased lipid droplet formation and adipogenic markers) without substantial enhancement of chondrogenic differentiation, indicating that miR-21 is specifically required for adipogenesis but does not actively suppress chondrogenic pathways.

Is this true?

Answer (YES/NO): NO